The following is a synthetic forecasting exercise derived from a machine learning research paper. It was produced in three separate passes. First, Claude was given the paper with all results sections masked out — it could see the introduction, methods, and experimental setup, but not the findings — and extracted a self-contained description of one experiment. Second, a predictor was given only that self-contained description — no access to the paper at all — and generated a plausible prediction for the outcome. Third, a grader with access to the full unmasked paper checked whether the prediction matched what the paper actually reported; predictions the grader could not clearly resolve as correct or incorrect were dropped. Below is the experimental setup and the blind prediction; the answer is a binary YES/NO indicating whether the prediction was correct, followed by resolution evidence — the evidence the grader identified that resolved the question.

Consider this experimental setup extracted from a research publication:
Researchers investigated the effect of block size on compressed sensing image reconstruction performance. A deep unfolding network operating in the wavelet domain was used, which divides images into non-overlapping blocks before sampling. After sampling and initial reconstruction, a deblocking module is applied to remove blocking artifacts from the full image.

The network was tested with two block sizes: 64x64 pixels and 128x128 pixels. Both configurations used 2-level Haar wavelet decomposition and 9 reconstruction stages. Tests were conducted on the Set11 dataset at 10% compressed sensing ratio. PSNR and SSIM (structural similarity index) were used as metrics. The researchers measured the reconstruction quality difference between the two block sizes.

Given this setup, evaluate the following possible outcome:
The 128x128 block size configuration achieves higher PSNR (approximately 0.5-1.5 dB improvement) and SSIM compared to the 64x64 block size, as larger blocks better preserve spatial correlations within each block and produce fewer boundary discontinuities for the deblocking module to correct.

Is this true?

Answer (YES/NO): NO